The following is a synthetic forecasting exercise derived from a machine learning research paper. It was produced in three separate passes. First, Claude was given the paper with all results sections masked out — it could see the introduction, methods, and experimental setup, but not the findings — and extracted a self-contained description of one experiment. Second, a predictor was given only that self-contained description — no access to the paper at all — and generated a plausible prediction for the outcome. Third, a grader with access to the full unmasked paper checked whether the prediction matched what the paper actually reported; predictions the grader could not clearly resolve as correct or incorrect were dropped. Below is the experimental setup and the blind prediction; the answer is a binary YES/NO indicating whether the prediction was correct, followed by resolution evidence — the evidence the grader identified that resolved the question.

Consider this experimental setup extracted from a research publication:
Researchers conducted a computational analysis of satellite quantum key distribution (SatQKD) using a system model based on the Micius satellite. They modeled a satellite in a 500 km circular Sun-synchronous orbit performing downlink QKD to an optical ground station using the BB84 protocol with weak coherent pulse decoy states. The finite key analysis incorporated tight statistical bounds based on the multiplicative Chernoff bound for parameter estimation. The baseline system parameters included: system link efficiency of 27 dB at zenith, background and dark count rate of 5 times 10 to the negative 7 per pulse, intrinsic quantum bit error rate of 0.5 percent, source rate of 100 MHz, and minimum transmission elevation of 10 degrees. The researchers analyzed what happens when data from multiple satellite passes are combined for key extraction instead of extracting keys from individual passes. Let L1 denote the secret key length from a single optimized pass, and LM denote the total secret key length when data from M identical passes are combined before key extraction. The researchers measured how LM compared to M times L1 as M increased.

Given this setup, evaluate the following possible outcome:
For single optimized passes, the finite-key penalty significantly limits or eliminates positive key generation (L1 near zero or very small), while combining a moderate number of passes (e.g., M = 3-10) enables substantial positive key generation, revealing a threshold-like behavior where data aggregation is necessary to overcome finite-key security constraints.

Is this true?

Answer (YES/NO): YES